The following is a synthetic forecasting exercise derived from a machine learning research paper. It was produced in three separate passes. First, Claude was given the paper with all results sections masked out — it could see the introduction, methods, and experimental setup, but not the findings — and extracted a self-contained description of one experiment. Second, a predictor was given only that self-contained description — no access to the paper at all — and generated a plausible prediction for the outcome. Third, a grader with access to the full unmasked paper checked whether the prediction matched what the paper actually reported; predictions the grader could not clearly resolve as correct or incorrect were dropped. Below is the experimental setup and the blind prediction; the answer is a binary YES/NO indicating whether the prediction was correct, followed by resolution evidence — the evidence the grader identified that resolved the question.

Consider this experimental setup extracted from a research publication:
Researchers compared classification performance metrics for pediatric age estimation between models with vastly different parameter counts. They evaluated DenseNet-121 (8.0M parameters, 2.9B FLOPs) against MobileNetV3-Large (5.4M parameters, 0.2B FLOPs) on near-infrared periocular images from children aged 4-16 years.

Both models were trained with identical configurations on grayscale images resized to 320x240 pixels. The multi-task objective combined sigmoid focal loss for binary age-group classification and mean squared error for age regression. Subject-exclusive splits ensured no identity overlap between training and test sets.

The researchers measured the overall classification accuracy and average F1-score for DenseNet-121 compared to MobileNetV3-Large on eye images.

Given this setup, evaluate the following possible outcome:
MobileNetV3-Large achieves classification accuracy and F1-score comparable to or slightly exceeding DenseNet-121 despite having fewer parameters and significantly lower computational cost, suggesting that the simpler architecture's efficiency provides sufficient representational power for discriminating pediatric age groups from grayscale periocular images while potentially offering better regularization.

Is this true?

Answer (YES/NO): YES